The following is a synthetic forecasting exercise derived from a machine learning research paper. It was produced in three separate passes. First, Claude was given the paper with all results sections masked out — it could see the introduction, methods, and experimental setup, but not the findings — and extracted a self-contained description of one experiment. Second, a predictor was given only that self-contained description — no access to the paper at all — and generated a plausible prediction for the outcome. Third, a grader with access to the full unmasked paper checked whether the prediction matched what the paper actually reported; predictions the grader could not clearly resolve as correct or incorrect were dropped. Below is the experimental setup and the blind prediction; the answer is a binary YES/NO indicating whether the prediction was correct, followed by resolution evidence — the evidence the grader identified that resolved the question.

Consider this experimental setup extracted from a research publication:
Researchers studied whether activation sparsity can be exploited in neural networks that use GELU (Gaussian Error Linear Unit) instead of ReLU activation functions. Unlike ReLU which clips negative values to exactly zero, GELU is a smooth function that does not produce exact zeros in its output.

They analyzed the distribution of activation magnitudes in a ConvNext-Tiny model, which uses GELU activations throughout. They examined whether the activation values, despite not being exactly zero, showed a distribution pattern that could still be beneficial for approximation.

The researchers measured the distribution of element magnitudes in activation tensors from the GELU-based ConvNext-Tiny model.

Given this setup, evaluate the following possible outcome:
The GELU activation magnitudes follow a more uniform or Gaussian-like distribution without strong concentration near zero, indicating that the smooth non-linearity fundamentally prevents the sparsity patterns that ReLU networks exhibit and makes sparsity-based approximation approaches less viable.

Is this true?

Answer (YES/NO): NO